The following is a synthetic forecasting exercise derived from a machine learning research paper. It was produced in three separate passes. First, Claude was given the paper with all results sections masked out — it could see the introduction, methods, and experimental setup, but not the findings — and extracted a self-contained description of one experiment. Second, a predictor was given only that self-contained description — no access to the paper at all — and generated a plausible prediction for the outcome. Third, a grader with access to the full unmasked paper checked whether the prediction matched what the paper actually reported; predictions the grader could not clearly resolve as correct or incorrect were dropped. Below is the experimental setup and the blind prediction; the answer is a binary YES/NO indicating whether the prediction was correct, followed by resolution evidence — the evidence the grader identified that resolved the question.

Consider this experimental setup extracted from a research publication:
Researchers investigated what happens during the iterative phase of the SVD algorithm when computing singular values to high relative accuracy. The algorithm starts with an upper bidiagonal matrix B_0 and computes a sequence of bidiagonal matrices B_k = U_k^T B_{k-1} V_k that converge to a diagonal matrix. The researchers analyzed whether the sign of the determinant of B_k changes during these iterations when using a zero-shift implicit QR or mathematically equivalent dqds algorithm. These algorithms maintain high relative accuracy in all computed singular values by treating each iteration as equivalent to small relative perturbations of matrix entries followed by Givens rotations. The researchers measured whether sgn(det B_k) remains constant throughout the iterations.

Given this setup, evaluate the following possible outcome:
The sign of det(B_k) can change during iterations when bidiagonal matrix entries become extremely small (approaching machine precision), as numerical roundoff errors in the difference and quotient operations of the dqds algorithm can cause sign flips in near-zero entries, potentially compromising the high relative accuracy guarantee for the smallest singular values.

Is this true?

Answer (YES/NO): NO